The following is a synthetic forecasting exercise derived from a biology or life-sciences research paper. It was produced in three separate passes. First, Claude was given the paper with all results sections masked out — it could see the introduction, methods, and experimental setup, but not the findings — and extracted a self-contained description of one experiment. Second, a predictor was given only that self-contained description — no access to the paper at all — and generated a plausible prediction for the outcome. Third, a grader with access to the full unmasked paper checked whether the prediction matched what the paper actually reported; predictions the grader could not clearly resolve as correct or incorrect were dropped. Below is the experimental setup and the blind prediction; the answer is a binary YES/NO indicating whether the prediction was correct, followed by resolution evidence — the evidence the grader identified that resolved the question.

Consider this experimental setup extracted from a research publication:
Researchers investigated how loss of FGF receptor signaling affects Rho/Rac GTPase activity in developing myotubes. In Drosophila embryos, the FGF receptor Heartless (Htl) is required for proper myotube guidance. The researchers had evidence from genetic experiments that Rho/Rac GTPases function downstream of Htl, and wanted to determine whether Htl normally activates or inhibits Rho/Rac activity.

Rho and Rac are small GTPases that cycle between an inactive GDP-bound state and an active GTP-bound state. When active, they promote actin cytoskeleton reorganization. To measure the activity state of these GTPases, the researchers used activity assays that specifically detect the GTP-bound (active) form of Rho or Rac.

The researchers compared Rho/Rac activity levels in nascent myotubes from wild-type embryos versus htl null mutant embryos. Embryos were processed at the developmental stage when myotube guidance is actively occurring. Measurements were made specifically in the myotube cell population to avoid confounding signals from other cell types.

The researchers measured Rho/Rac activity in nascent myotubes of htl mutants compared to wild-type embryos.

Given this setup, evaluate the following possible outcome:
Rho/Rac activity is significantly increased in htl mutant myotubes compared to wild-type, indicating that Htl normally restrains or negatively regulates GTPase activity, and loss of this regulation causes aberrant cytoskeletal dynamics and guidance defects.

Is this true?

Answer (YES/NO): YES